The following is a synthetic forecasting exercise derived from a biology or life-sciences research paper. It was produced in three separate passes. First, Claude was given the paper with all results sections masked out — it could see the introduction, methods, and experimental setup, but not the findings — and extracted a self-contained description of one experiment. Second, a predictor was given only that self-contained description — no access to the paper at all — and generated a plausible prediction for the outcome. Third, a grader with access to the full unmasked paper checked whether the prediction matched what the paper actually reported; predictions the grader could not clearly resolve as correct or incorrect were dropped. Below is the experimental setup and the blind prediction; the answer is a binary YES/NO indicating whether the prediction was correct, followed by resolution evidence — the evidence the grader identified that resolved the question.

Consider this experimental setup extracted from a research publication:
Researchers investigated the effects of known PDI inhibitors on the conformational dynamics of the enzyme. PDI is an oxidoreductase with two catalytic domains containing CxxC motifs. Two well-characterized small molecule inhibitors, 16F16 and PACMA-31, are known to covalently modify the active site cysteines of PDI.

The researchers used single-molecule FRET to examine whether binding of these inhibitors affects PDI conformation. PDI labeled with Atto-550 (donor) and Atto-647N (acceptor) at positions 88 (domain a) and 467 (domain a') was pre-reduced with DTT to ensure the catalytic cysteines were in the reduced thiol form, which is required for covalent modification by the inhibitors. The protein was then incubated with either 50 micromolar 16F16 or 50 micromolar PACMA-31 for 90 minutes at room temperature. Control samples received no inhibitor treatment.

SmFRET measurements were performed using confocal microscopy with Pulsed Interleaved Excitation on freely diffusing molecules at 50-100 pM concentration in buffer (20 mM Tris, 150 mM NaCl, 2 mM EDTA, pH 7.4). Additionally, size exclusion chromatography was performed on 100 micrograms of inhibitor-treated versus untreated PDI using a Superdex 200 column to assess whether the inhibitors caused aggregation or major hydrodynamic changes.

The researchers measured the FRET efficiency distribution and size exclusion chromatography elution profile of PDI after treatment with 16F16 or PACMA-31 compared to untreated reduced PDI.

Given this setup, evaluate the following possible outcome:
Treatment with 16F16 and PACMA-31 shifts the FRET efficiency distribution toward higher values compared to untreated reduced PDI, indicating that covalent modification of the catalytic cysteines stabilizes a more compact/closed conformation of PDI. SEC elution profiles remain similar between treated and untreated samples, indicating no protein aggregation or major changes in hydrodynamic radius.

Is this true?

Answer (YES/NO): NO